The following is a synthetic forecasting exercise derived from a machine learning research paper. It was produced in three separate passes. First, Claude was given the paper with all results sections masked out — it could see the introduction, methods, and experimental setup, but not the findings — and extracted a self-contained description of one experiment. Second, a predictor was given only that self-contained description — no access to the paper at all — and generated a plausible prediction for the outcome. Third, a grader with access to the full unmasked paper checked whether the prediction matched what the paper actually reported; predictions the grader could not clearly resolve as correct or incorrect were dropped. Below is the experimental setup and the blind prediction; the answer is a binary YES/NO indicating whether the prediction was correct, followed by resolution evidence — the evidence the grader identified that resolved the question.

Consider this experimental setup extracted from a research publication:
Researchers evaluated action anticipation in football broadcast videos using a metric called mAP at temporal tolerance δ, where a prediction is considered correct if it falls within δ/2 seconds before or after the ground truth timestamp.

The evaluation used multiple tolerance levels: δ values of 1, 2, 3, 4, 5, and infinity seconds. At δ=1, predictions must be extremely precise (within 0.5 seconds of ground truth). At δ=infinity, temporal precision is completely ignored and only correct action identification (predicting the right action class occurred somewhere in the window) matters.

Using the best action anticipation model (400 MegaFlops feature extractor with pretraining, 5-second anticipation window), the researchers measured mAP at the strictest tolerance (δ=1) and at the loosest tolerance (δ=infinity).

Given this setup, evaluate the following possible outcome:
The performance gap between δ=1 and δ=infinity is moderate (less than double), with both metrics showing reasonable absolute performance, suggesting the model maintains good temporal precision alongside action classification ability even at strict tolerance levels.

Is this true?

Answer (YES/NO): NO